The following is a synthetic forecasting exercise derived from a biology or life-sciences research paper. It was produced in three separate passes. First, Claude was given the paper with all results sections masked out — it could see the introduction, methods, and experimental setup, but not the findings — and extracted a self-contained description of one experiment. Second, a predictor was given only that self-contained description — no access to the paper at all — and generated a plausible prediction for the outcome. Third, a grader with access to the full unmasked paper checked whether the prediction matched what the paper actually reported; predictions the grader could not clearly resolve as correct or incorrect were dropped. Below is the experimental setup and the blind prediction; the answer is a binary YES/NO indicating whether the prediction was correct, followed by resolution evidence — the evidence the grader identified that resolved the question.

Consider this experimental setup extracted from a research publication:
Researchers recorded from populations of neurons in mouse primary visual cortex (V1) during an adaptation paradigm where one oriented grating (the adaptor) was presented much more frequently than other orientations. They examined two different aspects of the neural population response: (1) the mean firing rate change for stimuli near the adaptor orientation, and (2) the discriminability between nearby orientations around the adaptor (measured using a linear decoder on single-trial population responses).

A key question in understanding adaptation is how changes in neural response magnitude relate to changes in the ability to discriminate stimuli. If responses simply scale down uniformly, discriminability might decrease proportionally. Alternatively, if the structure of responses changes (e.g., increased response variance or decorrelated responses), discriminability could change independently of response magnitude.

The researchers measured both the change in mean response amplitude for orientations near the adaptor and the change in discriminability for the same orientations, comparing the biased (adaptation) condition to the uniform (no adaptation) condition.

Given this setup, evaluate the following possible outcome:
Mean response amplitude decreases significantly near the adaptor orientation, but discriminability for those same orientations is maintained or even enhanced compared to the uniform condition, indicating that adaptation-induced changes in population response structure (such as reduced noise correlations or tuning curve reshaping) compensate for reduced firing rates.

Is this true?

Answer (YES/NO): YES